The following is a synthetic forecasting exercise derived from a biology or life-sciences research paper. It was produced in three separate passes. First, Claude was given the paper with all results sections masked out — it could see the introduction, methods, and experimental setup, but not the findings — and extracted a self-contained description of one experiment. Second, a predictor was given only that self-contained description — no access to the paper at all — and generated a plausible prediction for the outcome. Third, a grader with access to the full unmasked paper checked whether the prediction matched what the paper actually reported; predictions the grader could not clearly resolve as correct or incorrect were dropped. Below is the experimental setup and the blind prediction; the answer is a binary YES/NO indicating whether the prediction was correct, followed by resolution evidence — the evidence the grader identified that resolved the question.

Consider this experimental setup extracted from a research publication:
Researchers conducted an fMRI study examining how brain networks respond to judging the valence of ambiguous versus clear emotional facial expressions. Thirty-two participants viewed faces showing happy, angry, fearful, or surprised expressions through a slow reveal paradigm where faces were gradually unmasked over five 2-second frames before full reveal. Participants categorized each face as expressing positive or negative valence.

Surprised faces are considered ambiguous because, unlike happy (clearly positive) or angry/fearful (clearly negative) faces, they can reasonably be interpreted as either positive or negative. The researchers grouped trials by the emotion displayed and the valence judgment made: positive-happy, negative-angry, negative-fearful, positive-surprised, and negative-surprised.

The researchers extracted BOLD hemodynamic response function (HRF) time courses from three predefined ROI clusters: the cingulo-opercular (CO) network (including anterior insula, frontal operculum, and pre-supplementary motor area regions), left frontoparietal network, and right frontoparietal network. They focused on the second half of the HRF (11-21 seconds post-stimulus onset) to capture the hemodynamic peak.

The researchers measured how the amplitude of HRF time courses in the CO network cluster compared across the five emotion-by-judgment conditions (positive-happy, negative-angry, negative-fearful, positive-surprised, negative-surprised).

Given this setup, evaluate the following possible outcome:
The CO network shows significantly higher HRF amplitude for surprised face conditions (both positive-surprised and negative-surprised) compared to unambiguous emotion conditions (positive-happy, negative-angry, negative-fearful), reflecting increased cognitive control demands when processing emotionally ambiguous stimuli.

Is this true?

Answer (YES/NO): YES